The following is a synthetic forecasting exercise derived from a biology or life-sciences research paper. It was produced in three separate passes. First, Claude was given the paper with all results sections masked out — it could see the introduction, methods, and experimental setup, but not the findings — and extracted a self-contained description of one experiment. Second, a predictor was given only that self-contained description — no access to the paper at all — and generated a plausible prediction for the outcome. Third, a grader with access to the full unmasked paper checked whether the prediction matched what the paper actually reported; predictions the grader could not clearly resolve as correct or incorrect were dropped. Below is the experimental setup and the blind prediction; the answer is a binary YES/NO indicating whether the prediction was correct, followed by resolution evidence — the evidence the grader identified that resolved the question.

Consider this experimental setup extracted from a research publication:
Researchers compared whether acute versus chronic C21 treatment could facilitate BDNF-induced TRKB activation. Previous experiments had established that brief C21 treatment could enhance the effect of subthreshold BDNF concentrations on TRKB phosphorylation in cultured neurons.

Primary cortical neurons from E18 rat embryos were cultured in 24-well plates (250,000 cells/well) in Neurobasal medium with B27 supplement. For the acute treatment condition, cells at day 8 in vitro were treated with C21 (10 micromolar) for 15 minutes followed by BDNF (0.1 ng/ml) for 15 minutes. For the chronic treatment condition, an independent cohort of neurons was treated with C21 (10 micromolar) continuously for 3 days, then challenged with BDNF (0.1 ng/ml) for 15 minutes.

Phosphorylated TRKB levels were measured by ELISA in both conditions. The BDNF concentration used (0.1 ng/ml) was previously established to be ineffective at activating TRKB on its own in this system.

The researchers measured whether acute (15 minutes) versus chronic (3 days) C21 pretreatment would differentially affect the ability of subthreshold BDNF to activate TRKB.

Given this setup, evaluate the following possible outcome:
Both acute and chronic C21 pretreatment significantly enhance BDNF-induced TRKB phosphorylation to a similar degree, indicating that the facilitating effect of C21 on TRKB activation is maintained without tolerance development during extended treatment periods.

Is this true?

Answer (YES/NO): NO